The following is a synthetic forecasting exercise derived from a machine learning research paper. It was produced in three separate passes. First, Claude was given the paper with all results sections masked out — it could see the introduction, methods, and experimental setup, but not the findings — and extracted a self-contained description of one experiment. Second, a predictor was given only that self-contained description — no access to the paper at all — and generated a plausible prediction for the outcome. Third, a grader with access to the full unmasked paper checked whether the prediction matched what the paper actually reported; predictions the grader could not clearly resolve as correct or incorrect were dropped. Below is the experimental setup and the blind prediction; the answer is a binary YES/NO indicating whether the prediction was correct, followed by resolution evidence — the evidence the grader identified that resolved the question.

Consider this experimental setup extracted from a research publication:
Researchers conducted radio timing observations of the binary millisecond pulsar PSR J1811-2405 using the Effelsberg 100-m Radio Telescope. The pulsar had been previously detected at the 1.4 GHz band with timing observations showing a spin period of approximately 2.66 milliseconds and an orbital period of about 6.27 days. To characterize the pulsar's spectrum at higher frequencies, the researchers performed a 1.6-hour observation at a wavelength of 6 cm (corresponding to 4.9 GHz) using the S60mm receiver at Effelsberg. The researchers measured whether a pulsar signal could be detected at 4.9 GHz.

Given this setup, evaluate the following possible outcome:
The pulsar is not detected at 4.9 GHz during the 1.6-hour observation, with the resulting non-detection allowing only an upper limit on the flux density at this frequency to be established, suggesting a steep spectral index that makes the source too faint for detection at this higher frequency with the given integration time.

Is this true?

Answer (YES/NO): YES